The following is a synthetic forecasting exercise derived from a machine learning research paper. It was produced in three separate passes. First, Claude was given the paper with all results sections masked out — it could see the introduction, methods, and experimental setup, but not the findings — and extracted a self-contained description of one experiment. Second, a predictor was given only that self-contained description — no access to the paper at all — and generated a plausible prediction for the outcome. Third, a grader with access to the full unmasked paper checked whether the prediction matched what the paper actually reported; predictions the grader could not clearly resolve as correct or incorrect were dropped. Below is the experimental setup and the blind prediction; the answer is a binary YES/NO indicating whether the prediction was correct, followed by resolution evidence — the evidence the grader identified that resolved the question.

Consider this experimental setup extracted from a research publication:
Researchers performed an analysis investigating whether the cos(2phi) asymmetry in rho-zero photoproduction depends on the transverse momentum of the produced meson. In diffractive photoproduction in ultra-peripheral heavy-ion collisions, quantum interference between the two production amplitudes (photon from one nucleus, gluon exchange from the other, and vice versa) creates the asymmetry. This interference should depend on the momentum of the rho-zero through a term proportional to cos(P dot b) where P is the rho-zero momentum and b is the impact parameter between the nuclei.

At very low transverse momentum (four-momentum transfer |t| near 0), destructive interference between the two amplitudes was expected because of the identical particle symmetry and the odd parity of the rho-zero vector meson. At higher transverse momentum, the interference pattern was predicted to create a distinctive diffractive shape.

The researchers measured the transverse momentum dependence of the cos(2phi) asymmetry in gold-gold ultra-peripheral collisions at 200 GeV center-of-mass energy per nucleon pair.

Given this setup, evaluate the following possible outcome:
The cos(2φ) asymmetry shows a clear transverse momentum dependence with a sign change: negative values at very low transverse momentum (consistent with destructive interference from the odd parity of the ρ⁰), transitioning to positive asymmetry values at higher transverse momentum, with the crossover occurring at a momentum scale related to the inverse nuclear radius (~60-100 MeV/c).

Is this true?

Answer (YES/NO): NO